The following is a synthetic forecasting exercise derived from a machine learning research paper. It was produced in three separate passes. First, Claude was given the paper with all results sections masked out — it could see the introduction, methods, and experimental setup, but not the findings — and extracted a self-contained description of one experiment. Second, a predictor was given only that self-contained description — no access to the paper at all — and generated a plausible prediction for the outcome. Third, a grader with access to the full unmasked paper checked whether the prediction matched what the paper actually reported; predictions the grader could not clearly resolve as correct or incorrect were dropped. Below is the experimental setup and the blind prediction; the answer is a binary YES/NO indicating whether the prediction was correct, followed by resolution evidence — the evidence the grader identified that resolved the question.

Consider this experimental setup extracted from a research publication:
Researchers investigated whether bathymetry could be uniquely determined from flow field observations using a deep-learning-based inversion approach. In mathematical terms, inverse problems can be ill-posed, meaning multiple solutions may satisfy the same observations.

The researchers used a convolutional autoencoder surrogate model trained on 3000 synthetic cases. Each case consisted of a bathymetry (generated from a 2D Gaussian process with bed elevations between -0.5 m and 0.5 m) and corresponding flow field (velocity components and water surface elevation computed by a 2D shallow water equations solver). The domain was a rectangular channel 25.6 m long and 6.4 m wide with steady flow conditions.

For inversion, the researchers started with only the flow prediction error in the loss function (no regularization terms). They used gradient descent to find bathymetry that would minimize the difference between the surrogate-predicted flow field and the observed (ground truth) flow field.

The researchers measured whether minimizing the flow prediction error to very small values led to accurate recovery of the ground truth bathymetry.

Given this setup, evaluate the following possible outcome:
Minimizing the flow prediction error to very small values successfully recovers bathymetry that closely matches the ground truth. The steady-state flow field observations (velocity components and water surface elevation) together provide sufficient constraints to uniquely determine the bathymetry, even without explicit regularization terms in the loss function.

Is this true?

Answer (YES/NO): NO